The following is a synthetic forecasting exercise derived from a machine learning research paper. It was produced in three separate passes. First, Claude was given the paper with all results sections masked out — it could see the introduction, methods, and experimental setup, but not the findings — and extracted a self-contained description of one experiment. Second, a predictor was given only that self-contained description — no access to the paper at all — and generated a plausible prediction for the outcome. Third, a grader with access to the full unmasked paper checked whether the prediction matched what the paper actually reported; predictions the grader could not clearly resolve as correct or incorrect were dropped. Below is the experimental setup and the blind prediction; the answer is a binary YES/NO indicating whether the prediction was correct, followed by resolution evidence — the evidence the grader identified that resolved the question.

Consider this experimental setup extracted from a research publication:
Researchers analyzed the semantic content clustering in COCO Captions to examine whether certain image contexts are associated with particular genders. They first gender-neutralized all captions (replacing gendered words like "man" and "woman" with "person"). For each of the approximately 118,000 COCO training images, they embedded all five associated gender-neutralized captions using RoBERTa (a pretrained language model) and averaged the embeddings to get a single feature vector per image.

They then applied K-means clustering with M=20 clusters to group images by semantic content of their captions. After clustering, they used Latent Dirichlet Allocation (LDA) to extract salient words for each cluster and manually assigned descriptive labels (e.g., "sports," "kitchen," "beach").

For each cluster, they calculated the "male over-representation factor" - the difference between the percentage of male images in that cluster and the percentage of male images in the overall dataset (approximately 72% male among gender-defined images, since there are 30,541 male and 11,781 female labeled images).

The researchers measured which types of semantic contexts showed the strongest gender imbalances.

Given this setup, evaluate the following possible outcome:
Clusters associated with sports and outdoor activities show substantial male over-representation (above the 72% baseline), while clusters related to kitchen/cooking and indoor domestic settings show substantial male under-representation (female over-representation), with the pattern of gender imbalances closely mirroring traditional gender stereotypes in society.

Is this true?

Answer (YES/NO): NO